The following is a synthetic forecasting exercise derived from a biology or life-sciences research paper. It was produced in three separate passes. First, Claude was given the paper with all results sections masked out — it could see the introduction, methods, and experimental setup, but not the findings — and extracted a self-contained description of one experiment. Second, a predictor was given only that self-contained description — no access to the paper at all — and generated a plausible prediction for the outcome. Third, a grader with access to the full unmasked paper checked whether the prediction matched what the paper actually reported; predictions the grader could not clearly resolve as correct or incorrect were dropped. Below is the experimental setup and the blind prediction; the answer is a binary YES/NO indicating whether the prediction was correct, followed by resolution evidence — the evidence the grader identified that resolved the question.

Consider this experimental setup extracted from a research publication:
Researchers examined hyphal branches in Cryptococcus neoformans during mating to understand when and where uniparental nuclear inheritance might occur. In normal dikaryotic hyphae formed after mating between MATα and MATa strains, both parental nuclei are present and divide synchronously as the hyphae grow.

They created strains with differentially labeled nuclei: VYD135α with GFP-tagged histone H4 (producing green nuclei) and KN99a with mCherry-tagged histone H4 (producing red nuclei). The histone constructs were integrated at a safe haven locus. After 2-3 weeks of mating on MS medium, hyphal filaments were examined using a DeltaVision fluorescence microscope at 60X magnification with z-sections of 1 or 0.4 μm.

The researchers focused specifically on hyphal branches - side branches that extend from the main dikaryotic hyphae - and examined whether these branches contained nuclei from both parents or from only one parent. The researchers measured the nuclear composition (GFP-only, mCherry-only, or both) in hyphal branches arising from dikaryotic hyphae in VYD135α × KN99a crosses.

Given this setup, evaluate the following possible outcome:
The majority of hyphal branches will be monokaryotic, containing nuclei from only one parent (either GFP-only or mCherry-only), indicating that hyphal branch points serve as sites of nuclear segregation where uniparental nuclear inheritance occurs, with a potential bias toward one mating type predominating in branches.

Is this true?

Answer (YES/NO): NO